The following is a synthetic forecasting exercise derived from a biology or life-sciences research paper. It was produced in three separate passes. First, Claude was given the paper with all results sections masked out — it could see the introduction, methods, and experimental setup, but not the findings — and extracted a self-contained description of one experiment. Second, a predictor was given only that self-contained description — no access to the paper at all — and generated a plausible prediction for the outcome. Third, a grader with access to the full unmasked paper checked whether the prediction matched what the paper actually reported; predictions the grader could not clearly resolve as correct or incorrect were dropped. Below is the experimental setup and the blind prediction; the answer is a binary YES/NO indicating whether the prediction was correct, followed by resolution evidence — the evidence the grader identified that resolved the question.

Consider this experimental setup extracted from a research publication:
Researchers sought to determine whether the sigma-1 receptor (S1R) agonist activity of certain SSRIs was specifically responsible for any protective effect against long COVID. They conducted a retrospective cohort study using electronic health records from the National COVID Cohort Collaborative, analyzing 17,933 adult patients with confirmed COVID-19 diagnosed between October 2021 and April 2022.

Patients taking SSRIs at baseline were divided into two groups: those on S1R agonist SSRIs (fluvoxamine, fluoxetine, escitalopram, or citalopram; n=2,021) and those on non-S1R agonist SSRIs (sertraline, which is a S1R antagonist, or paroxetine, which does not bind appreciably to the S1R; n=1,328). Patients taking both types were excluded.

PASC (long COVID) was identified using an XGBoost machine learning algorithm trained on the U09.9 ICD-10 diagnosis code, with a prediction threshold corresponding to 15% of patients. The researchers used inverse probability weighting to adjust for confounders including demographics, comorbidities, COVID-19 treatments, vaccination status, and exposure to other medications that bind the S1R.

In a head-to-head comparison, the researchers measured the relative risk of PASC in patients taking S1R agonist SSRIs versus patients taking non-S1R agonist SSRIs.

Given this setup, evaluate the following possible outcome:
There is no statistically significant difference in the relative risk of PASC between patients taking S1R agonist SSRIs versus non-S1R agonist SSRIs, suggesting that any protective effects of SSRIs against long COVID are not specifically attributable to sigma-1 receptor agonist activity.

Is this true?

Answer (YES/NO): YES